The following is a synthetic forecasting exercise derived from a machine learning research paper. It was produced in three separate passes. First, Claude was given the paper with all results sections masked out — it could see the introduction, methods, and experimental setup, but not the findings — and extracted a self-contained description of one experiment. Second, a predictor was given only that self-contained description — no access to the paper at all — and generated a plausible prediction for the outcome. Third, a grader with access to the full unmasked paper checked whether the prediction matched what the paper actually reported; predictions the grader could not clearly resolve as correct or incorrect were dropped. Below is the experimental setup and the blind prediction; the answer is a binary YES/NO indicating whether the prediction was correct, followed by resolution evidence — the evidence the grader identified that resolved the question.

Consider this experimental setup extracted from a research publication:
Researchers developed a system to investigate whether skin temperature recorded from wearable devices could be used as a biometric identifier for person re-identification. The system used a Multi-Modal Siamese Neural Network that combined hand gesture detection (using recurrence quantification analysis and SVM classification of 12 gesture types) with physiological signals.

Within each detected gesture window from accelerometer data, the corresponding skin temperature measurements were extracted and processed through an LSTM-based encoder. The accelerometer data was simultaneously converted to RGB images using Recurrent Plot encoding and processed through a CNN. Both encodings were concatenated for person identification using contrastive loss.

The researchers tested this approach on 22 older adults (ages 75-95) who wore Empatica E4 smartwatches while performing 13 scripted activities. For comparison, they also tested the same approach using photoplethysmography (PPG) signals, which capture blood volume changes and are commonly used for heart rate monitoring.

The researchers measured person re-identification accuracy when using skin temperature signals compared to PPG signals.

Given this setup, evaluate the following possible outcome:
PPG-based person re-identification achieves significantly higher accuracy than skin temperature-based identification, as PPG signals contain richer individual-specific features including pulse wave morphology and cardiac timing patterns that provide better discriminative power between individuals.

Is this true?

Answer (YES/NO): YES